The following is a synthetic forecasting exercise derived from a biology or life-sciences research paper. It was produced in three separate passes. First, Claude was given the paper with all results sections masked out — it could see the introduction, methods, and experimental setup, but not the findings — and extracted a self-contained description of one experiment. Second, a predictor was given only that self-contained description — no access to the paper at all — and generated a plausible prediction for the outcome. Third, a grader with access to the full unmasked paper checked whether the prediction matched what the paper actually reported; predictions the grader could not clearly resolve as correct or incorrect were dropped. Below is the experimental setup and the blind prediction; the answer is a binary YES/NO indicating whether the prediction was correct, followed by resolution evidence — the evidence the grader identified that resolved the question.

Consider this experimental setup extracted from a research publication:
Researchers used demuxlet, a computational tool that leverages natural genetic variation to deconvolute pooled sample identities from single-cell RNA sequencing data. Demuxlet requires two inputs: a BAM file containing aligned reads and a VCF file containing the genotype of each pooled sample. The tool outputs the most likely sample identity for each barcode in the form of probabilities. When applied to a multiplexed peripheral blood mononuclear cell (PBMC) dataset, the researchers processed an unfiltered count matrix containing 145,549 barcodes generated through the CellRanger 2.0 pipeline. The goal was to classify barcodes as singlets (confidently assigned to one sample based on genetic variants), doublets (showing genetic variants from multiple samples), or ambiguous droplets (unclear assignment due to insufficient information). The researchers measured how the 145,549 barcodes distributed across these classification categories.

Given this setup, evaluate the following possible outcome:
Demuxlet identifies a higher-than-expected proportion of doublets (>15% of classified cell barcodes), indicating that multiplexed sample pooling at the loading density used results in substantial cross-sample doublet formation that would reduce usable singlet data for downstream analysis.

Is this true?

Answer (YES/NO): YES